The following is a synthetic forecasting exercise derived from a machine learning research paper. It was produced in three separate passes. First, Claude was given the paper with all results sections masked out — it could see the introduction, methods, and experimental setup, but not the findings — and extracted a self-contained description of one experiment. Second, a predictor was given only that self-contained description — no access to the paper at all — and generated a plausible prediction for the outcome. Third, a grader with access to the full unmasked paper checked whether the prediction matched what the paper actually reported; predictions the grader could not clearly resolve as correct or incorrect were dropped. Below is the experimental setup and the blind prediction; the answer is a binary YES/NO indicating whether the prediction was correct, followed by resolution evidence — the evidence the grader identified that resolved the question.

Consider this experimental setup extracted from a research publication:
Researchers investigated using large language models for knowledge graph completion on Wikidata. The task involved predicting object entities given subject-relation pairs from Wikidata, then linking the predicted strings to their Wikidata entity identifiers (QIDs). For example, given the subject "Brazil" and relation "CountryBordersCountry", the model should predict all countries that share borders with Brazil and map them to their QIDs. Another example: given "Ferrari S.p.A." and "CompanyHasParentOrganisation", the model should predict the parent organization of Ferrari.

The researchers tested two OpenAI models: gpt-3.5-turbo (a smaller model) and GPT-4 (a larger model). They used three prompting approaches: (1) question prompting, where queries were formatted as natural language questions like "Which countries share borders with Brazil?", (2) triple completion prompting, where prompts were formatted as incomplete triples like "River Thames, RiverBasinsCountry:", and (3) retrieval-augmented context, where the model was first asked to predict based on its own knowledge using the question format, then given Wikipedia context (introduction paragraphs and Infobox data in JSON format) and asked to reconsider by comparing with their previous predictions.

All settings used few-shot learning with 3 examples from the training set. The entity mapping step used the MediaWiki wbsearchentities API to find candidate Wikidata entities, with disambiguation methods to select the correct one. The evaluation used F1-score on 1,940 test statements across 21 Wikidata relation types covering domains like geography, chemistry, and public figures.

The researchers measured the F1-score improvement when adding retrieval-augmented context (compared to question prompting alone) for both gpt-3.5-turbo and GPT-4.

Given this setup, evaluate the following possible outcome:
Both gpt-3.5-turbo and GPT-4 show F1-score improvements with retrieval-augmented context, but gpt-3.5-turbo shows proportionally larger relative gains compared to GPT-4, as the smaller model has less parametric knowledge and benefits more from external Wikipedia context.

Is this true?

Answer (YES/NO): YES